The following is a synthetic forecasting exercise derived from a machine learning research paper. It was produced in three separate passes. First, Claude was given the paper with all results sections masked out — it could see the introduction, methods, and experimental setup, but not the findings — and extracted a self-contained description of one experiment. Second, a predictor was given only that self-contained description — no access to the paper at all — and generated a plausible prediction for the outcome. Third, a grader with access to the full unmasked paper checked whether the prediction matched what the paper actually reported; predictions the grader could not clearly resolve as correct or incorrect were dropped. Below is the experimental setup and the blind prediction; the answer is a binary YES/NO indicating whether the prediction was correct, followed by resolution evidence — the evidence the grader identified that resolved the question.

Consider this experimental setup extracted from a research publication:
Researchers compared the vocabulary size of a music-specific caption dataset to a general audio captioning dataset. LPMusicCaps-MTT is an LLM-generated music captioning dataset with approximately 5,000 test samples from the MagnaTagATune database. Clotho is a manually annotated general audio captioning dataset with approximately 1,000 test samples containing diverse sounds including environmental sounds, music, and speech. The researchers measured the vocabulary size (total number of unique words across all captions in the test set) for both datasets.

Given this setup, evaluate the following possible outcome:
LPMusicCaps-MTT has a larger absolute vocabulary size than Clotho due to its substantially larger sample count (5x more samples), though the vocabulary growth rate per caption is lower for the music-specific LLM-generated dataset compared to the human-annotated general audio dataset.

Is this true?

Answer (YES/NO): NO